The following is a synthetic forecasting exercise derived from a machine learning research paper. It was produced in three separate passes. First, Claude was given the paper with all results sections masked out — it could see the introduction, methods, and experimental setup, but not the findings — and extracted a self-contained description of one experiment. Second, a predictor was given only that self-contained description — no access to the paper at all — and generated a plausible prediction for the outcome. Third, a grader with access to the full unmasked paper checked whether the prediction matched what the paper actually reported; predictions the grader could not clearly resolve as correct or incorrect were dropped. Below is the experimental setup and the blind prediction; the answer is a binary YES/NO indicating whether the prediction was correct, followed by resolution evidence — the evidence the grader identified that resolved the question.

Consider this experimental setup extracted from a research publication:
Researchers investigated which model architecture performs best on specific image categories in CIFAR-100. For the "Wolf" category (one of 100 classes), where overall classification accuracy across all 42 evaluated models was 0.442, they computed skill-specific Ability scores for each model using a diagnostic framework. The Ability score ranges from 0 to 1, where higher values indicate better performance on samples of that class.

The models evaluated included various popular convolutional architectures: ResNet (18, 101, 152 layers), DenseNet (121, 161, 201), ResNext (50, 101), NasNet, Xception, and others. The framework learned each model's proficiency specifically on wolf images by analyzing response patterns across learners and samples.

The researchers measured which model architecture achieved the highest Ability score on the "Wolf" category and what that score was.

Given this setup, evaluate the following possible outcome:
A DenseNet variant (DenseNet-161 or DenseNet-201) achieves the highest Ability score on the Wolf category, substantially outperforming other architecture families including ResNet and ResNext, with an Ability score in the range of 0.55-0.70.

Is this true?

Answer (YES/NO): NO